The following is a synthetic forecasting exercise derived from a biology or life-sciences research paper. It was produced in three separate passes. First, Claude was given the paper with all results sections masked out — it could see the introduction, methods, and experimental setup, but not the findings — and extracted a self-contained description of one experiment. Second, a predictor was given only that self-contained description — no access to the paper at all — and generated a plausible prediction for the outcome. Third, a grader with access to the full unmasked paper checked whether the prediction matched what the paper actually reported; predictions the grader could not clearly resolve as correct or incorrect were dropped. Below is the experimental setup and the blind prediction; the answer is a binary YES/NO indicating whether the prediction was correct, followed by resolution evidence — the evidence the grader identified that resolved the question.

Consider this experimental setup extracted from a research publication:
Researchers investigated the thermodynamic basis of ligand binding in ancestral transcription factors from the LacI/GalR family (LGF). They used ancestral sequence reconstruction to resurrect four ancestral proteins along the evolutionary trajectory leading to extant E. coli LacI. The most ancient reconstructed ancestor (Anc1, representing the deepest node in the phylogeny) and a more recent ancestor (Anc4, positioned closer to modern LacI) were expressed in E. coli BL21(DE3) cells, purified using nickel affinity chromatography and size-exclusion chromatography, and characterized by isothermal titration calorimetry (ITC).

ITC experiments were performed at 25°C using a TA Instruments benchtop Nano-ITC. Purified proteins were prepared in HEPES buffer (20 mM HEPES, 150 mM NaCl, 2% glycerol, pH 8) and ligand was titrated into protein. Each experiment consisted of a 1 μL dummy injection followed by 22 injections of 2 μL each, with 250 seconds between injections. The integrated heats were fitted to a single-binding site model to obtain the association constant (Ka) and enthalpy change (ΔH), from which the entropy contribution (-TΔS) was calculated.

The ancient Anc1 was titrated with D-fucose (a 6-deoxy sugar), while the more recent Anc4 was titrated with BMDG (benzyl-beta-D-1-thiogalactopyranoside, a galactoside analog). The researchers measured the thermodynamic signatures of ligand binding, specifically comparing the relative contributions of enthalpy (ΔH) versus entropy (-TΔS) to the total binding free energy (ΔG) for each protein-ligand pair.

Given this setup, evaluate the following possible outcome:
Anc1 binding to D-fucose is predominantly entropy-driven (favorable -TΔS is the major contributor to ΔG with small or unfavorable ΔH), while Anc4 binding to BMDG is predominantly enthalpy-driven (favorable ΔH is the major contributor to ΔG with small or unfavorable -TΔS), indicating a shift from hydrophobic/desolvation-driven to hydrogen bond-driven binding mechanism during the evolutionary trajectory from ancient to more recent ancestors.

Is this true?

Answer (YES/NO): YES